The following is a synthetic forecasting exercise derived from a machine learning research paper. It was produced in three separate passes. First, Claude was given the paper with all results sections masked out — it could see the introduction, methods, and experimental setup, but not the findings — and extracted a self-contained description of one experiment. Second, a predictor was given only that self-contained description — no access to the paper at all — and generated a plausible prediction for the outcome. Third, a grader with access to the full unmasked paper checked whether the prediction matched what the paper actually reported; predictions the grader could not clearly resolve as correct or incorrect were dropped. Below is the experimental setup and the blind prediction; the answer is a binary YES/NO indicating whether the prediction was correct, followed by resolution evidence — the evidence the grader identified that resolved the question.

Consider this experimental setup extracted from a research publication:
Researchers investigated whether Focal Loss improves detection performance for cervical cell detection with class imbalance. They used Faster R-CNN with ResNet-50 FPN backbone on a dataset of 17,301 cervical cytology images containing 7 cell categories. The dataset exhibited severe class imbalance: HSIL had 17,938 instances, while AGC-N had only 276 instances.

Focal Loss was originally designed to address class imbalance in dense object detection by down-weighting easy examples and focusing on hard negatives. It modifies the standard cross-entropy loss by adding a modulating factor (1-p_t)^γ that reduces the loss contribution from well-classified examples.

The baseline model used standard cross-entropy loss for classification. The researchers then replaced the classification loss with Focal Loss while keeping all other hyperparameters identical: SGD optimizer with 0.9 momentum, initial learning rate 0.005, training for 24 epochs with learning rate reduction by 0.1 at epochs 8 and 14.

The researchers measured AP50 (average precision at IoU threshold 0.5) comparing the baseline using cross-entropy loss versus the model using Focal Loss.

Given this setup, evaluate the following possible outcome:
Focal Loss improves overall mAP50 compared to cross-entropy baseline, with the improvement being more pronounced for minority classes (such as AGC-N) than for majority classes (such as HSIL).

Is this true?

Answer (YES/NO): NO